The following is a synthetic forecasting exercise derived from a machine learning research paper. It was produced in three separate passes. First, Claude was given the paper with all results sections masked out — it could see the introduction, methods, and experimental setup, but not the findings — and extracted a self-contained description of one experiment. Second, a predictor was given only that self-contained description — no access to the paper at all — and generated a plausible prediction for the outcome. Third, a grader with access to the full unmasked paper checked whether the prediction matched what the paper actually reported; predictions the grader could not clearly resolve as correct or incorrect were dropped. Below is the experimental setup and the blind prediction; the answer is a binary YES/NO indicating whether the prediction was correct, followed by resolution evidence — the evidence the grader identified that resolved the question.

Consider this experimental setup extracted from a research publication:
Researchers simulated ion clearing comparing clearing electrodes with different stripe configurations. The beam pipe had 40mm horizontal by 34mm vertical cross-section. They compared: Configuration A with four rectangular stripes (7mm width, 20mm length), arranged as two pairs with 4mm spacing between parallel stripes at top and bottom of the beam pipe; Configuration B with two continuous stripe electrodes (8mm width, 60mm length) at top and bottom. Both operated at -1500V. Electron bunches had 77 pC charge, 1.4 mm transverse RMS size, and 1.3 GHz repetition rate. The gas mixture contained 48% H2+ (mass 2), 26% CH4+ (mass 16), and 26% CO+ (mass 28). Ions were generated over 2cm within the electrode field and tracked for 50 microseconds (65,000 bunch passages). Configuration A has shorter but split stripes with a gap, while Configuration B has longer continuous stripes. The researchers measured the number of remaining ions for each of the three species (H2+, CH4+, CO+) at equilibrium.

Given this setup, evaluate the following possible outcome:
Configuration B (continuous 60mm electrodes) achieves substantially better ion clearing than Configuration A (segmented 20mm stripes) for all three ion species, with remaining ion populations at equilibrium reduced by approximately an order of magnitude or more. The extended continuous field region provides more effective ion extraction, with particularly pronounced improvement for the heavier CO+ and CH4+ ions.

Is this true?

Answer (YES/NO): NO